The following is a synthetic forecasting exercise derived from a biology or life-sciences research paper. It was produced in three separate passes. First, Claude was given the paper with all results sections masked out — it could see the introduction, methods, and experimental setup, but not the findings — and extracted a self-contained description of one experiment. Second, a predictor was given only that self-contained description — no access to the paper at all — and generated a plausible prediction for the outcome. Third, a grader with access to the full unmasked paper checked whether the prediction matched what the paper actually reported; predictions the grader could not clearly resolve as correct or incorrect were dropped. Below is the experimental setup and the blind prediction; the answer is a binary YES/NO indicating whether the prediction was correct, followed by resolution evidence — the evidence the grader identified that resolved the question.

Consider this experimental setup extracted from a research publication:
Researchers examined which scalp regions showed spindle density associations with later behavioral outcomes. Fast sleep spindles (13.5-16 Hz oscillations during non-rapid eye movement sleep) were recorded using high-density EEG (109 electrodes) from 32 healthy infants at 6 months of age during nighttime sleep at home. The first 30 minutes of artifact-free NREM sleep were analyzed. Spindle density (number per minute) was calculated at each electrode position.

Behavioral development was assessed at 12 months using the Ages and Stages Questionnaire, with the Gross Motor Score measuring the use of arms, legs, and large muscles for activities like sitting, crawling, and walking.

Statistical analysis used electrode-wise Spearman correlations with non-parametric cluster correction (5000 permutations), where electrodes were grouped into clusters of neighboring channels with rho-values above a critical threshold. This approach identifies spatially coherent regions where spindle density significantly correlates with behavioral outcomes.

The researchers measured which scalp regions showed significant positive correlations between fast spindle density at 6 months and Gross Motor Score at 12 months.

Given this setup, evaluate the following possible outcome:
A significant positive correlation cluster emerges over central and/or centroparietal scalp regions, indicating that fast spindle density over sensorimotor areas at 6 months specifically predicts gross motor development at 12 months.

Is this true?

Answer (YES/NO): YES